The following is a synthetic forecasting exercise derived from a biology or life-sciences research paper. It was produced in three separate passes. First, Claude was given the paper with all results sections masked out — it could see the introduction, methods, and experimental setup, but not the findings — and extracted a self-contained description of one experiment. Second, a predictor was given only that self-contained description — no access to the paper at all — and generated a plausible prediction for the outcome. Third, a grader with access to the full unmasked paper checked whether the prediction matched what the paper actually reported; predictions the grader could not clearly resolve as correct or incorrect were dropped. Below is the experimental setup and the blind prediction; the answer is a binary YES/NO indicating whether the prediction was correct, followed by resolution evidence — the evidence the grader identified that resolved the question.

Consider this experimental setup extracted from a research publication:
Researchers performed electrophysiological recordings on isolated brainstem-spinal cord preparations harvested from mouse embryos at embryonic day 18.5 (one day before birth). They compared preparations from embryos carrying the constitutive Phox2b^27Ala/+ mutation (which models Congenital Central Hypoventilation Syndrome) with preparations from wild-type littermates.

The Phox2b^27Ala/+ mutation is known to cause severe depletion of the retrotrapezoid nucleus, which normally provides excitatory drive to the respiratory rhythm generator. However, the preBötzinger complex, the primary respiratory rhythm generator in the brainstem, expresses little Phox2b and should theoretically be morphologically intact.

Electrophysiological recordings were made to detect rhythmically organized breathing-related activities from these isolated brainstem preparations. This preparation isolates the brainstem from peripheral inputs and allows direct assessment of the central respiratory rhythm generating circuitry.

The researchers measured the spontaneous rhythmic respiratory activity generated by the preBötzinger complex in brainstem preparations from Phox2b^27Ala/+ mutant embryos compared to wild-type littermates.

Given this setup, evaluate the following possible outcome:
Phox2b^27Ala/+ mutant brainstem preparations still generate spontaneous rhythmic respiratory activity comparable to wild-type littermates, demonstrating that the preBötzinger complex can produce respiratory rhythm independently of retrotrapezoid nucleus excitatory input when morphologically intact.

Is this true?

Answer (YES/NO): NO